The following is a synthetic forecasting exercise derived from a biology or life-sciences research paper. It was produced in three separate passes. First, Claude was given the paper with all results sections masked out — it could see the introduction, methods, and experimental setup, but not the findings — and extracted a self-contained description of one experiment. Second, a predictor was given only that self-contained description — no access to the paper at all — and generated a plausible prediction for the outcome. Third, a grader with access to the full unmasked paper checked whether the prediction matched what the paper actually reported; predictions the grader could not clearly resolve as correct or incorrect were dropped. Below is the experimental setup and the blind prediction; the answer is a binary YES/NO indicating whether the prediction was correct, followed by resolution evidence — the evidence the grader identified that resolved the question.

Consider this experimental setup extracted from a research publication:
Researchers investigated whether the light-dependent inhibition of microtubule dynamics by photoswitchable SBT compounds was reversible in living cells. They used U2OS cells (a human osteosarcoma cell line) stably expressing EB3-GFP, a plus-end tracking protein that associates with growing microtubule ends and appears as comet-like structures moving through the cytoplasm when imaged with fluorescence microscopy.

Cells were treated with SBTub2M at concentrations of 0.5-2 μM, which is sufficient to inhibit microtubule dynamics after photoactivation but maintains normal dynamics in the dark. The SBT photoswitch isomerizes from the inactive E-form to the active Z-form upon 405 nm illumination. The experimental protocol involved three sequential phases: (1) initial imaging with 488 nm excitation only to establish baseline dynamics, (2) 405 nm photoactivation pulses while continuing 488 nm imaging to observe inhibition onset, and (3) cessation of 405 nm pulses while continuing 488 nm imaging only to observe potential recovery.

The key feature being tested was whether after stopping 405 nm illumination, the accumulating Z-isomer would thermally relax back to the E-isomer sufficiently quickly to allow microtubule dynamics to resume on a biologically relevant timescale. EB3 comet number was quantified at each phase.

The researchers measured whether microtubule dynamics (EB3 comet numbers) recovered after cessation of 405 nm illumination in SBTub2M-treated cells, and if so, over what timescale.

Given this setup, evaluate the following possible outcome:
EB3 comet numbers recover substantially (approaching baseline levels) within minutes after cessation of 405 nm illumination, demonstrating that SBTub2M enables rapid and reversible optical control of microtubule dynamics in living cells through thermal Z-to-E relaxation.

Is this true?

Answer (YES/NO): NO